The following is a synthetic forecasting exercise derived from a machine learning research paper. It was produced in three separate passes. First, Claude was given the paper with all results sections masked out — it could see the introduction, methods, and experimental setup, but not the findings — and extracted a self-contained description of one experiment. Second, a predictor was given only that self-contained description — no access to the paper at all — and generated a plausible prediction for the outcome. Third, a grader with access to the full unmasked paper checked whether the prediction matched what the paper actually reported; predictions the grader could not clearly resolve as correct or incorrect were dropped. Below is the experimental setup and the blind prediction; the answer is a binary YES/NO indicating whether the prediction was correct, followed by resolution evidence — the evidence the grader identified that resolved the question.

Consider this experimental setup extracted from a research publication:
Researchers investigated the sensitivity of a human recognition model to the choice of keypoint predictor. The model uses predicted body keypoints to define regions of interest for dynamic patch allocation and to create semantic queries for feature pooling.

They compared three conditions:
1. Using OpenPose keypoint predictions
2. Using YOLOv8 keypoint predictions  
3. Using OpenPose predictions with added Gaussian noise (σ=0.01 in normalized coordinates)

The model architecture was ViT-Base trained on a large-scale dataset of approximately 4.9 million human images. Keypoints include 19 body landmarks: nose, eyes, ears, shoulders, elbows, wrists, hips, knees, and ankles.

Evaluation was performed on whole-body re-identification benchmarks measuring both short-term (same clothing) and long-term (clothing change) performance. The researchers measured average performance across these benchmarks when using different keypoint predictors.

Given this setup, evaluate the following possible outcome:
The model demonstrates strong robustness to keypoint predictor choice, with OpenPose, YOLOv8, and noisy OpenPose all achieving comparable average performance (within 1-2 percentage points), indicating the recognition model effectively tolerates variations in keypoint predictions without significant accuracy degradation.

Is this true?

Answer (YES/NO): NO